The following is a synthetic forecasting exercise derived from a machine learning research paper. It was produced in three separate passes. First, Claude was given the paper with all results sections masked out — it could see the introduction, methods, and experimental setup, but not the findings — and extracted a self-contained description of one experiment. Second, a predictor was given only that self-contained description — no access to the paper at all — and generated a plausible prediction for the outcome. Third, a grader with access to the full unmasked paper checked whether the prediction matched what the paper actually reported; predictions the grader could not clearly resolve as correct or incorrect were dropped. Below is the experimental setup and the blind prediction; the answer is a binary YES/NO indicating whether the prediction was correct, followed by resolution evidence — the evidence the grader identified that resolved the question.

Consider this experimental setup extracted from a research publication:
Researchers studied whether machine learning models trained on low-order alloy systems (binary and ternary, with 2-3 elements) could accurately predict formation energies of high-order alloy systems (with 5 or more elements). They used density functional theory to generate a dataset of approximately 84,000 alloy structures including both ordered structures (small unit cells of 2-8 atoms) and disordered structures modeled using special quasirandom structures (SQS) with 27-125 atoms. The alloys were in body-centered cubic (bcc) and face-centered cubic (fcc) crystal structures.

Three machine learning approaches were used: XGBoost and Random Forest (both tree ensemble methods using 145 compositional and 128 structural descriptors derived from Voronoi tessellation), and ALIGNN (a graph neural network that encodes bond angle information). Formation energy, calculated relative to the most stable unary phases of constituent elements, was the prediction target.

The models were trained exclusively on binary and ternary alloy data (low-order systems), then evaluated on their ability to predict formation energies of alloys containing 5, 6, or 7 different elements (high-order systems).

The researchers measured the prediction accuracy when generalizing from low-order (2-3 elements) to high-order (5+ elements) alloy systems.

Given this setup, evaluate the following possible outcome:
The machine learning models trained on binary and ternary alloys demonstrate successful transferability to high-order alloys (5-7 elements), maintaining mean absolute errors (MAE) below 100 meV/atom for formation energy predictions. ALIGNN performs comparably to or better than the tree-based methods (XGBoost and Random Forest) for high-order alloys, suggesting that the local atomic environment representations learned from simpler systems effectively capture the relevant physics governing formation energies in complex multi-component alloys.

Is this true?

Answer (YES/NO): YES